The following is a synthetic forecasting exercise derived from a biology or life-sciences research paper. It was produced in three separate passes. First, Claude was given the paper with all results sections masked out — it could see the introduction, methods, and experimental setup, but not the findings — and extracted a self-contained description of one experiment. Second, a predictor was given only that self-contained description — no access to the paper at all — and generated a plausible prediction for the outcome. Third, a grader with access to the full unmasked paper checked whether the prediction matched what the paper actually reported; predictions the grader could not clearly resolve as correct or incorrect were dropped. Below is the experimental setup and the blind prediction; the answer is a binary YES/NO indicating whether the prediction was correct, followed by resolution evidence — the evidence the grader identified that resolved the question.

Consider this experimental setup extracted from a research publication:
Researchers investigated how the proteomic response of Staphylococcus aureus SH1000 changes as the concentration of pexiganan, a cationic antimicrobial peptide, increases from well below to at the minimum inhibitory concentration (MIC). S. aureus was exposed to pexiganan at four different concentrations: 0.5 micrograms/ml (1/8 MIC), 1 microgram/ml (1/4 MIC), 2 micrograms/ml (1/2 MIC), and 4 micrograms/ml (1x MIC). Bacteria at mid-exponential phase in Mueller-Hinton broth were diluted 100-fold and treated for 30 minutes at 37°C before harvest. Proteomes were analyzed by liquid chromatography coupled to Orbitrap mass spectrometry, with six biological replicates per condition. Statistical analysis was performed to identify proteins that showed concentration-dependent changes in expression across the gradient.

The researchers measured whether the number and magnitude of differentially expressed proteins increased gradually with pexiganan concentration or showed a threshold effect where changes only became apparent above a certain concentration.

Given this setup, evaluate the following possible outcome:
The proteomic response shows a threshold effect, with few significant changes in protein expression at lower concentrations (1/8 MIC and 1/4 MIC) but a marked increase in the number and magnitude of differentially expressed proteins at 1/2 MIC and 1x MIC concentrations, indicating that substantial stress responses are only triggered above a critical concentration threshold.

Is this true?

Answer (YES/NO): NO